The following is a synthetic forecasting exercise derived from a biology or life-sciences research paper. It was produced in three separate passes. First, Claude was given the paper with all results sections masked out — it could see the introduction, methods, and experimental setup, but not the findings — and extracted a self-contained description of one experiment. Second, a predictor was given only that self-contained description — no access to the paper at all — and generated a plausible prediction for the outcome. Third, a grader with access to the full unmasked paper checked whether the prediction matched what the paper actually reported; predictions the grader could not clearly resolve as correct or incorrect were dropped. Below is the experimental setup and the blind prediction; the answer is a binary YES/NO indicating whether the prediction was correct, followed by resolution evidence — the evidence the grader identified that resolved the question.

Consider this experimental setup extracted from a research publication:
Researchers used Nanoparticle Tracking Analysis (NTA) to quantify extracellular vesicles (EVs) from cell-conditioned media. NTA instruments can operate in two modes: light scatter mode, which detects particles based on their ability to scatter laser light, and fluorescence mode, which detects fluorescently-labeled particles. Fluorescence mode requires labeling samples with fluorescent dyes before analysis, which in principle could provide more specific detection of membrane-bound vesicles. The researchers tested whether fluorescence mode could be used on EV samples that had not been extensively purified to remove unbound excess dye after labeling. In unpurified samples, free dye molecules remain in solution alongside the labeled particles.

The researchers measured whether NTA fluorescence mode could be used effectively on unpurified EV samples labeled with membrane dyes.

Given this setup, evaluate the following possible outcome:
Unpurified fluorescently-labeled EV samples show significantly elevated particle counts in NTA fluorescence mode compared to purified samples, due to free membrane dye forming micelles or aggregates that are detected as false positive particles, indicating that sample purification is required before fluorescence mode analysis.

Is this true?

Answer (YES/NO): NO